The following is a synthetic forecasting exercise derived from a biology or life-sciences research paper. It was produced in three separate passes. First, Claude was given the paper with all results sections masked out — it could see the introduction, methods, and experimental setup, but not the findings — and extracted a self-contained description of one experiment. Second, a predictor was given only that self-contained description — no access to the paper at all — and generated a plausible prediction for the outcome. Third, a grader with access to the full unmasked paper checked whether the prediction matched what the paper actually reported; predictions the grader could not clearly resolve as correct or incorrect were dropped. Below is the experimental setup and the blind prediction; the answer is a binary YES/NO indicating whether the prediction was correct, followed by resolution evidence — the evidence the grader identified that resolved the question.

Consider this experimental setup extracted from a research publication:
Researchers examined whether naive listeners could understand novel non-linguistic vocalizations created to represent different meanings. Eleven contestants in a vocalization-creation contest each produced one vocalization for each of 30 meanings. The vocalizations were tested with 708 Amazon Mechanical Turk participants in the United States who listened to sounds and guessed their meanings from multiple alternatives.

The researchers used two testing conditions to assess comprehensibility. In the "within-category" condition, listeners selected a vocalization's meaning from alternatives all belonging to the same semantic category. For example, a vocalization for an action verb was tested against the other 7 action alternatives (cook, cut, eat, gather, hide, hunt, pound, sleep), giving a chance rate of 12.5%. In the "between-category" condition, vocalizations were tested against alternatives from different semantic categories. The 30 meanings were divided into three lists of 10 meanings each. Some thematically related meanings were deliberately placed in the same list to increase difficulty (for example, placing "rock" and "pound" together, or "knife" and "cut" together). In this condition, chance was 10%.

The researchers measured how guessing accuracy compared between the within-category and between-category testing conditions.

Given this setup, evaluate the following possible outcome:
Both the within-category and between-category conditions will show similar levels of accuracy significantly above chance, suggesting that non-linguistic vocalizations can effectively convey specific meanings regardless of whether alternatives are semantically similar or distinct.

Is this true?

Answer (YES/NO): NO